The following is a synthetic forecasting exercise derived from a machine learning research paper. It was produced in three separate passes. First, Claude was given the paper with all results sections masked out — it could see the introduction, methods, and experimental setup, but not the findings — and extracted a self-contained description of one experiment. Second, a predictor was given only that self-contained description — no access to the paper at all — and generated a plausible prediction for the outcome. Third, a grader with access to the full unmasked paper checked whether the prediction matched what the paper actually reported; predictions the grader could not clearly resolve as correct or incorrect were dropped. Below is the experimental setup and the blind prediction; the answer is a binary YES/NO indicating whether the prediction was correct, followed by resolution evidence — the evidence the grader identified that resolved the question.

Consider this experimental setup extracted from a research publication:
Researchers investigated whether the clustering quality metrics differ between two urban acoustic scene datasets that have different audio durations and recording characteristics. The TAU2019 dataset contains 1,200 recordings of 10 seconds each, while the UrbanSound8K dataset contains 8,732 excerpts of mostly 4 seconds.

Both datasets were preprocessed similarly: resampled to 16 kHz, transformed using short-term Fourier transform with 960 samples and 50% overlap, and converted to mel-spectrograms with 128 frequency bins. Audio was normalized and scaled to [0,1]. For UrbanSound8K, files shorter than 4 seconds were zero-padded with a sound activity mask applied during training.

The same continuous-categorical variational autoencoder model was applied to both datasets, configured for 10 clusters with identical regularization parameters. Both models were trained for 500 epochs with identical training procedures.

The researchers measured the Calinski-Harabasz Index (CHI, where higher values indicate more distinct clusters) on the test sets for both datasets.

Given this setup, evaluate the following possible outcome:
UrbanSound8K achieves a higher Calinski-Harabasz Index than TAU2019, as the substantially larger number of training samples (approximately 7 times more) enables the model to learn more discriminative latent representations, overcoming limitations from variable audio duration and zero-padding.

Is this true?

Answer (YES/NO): NO